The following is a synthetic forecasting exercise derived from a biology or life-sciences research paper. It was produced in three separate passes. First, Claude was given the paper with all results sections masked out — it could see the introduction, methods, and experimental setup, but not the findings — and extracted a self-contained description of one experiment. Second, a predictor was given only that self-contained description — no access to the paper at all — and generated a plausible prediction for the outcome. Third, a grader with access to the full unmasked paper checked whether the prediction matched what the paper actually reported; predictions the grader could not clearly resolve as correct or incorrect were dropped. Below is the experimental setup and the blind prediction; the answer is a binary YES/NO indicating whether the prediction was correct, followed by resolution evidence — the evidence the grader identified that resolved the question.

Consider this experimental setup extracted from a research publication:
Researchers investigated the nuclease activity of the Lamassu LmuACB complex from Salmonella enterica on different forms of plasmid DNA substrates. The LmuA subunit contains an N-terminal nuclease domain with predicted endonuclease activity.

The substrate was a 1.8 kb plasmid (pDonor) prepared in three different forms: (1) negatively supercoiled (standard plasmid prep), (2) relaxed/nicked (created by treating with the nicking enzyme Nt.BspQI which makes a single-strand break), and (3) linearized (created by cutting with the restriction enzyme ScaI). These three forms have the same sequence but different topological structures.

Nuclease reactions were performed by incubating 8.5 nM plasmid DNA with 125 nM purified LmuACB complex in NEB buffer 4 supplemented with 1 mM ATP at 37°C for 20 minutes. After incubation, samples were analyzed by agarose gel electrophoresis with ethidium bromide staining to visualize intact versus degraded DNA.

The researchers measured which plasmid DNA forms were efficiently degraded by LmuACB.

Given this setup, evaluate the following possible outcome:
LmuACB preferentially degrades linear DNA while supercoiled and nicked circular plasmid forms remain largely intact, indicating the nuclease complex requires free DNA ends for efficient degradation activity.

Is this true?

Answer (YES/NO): NO